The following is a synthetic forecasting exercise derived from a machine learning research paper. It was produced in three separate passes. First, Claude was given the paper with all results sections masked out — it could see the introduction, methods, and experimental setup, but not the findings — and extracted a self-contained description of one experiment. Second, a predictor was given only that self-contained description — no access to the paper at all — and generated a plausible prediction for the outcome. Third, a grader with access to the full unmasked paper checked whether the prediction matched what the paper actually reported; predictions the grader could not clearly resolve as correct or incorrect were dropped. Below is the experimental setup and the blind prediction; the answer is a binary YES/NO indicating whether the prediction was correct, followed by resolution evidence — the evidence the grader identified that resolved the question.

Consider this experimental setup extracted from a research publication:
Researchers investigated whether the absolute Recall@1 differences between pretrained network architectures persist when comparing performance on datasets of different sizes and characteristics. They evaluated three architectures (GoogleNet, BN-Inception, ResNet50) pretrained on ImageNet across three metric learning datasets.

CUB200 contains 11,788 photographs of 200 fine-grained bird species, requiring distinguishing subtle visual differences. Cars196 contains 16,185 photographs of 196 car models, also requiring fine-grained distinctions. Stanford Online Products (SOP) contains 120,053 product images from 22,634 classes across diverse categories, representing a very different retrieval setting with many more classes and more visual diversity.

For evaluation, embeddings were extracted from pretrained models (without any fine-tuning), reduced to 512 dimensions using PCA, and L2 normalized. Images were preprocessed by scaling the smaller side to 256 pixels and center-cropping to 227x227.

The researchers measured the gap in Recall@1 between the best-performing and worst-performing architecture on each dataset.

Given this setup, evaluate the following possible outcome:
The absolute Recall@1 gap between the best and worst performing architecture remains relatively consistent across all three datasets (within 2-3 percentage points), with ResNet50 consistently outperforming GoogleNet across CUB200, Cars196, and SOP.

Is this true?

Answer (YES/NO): NO